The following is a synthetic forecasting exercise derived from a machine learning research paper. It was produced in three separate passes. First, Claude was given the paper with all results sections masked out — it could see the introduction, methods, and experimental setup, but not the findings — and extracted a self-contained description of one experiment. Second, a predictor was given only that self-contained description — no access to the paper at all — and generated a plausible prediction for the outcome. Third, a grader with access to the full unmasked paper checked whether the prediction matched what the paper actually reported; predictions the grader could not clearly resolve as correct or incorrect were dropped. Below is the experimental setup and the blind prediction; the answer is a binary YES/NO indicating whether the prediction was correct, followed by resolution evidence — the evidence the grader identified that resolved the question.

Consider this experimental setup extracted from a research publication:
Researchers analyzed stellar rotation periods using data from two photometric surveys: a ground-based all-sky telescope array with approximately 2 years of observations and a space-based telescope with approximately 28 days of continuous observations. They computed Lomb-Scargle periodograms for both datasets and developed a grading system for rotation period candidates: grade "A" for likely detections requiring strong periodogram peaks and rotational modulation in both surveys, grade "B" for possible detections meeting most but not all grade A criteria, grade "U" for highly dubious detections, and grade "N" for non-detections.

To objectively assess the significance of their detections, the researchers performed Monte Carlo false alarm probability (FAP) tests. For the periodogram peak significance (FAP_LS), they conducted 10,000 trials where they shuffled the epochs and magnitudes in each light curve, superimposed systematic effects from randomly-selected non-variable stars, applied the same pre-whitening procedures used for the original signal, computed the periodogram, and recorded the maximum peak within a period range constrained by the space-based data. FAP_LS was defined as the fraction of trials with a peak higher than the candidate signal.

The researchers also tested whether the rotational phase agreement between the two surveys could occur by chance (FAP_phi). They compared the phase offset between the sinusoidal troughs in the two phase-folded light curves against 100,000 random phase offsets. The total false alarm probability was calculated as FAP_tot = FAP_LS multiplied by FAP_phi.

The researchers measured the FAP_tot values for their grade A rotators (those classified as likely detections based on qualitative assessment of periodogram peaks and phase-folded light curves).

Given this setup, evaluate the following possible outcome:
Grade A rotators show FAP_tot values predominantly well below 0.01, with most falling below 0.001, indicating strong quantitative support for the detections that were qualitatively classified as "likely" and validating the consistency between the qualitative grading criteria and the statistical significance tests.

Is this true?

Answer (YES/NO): NO